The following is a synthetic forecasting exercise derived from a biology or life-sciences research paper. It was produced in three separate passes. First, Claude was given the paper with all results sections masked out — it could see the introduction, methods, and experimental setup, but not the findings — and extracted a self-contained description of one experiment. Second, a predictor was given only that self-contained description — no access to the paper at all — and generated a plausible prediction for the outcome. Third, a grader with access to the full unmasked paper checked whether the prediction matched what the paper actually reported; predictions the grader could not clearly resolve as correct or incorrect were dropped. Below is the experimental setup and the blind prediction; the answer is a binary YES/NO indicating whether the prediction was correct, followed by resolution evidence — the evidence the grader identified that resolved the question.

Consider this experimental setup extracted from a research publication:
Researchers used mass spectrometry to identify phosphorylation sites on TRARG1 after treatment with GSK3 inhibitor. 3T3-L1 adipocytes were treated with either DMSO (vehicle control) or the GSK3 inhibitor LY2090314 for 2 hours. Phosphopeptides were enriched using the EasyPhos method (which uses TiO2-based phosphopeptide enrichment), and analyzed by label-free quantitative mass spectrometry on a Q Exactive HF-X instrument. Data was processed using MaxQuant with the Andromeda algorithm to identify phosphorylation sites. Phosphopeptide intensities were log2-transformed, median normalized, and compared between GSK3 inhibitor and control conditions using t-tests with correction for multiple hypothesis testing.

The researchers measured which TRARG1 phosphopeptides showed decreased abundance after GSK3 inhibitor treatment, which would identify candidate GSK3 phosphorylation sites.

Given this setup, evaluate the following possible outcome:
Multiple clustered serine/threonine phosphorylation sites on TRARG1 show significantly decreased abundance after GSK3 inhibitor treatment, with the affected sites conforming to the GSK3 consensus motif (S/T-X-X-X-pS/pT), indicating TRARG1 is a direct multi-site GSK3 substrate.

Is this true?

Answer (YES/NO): NO